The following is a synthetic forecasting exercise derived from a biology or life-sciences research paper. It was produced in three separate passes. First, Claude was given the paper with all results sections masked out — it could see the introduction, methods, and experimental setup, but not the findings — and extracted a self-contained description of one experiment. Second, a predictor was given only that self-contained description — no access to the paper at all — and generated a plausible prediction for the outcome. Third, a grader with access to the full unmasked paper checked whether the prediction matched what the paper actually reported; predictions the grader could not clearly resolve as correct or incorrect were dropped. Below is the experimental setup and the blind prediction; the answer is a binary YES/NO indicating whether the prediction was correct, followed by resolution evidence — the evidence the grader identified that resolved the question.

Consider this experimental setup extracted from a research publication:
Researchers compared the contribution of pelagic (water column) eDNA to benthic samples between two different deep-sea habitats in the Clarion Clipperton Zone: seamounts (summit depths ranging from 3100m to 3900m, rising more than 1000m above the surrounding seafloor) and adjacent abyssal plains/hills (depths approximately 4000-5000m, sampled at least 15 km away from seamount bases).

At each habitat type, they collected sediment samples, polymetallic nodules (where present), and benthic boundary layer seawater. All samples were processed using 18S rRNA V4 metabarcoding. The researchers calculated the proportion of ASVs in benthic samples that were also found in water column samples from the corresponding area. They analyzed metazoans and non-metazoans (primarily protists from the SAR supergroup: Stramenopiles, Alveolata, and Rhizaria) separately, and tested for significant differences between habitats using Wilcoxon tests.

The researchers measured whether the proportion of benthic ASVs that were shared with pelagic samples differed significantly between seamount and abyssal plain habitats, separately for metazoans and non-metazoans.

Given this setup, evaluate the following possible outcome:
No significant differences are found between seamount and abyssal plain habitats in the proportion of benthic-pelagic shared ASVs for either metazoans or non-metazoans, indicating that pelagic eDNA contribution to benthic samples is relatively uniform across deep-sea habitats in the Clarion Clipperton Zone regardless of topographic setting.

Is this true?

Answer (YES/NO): NO